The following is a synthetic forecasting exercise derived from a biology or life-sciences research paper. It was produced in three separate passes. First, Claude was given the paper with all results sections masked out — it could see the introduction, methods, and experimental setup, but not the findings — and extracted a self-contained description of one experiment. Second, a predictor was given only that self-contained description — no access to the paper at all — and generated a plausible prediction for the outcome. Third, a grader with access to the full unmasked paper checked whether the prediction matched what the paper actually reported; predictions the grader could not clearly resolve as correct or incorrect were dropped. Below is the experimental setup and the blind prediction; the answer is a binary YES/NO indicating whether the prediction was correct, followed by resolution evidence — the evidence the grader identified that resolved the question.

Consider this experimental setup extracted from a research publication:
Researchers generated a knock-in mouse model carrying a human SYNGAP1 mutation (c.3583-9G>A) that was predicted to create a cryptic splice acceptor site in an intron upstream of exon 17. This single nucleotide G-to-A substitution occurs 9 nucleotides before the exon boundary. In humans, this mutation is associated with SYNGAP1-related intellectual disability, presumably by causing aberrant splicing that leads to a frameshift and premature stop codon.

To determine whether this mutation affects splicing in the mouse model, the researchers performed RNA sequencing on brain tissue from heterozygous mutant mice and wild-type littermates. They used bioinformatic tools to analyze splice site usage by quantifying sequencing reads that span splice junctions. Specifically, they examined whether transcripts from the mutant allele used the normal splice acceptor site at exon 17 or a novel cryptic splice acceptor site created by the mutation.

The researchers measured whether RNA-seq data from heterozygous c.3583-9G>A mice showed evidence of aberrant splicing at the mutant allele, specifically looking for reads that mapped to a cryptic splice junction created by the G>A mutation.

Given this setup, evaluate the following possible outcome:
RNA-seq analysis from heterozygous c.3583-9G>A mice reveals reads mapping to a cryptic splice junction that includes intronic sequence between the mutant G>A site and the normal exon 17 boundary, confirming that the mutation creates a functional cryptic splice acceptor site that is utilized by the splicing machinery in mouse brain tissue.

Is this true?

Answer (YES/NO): YES